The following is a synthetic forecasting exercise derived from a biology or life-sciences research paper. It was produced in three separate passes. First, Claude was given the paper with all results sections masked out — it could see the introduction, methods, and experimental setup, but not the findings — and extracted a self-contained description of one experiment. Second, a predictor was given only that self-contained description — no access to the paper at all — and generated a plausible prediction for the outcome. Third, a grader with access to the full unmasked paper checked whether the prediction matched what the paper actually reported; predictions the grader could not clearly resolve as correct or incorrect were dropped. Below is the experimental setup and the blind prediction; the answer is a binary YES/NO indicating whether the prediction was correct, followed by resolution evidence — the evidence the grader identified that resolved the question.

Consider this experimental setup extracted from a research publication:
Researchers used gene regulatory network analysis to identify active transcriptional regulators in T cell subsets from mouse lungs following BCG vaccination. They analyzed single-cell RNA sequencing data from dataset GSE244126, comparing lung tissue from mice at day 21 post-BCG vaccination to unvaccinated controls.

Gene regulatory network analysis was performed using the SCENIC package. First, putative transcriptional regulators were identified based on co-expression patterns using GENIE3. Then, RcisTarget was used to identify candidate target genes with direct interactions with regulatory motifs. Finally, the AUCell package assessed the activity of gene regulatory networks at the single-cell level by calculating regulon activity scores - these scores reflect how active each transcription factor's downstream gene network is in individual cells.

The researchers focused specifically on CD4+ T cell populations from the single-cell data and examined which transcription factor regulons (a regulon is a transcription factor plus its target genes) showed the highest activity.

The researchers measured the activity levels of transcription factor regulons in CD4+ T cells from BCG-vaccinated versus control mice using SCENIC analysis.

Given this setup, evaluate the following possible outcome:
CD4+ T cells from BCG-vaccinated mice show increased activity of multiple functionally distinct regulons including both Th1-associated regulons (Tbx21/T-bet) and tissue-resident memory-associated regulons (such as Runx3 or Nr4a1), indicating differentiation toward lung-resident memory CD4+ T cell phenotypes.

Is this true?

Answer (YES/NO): NO